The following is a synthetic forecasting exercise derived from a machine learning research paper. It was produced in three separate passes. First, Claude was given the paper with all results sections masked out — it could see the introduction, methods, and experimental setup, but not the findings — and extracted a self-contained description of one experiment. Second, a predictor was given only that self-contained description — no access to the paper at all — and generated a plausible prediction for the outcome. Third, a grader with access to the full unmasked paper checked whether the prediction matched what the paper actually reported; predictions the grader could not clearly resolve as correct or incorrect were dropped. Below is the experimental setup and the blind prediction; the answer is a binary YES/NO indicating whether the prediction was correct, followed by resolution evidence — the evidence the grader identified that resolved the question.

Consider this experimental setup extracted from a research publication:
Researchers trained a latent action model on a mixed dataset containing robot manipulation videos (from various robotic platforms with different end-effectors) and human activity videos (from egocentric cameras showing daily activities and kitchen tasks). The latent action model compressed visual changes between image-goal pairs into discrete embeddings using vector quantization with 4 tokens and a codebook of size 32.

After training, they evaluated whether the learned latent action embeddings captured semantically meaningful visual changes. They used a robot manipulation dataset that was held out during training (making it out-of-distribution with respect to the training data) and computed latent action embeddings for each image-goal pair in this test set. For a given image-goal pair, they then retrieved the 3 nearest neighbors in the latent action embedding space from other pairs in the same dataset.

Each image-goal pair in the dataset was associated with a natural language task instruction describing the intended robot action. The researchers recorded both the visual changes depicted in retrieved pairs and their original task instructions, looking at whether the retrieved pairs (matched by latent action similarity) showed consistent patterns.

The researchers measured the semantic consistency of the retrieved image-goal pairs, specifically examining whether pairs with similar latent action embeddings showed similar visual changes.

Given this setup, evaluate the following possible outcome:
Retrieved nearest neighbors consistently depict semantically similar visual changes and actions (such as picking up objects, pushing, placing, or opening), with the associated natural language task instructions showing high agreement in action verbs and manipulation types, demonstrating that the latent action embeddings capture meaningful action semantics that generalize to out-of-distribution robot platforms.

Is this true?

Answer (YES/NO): NO